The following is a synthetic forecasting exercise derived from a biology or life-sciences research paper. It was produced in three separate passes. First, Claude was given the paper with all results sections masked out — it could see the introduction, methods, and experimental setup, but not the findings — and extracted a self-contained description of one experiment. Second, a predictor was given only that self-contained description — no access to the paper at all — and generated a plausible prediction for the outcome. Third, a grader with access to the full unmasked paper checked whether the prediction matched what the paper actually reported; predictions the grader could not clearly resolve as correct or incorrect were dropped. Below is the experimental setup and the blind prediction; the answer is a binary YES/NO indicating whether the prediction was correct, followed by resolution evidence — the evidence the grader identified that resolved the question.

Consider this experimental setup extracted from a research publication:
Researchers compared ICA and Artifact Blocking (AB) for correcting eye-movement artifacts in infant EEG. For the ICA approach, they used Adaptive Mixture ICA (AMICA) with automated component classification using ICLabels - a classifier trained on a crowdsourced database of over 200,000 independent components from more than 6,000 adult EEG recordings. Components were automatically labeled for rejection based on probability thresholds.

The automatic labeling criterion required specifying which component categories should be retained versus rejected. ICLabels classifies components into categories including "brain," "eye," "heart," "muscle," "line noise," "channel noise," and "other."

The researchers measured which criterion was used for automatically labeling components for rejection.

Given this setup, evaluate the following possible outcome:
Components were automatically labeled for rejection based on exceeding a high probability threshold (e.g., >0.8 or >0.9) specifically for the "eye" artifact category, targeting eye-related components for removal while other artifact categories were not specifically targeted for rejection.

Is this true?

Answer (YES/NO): NO